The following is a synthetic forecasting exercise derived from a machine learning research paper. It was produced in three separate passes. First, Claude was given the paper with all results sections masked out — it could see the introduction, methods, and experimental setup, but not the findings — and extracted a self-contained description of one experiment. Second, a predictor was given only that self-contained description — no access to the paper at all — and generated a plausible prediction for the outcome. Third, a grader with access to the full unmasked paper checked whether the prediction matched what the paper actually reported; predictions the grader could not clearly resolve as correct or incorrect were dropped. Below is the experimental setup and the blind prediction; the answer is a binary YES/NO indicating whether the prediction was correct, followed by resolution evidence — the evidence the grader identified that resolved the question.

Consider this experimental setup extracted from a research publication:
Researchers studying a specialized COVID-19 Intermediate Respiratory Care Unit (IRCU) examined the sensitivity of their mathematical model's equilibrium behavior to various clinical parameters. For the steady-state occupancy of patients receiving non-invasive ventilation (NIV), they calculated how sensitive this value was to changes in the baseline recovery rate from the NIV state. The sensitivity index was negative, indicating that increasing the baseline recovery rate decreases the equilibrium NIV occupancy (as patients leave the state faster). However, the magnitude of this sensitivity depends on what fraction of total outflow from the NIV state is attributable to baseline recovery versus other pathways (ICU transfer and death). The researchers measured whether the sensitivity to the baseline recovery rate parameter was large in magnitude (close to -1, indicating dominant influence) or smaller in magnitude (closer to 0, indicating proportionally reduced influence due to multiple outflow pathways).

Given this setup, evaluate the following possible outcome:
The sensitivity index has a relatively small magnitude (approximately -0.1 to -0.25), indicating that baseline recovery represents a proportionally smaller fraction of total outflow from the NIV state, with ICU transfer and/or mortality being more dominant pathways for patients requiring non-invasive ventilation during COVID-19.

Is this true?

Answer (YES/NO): NO